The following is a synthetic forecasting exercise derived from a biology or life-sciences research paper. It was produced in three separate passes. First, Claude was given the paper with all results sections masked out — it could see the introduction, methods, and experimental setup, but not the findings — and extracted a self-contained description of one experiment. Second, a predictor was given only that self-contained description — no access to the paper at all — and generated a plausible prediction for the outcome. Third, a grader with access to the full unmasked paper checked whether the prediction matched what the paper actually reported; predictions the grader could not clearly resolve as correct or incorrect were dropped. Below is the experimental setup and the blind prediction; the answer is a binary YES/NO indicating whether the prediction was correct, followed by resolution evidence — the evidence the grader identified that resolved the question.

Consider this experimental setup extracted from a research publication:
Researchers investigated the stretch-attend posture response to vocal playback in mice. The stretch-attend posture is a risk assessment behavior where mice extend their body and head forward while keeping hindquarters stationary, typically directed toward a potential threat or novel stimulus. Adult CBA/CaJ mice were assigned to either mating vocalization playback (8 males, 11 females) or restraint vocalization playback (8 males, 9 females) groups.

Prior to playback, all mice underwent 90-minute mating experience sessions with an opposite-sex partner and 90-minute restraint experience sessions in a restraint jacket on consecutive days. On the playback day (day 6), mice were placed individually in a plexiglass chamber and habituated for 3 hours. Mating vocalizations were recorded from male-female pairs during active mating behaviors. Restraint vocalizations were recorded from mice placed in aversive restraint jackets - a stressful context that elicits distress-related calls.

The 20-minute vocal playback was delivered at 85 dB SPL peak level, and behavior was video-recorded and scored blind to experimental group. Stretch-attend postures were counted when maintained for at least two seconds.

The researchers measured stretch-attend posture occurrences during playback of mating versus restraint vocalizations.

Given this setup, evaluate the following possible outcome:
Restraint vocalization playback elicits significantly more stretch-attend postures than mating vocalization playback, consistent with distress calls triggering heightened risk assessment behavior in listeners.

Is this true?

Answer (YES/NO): NO